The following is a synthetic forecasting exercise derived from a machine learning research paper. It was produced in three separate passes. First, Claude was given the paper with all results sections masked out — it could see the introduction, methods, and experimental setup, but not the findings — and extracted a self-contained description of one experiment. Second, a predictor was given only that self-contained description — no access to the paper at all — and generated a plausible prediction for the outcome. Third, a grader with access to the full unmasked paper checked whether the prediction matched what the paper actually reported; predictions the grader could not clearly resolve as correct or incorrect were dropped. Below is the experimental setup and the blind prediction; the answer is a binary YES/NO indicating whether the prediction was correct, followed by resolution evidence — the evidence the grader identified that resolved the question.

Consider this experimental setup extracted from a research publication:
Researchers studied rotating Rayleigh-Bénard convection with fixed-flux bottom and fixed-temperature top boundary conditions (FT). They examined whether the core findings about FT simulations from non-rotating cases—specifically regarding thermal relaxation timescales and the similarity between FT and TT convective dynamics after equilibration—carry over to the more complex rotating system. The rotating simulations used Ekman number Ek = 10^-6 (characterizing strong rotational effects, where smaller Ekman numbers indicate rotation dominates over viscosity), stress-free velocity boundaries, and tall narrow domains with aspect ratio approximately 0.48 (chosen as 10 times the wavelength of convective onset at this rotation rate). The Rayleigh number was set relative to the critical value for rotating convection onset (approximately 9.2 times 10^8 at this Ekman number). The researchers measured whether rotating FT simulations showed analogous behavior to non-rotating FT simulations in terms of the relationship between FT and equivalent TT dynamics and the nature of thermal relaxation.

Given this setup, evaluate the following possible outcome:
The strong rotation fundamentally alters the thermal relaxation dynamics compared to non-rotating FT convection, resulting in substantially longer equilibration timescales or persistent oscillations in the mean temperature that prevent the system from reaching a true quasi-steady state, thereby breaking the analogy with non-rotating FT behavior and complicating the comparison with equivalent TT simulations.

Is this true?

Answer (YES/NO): NO